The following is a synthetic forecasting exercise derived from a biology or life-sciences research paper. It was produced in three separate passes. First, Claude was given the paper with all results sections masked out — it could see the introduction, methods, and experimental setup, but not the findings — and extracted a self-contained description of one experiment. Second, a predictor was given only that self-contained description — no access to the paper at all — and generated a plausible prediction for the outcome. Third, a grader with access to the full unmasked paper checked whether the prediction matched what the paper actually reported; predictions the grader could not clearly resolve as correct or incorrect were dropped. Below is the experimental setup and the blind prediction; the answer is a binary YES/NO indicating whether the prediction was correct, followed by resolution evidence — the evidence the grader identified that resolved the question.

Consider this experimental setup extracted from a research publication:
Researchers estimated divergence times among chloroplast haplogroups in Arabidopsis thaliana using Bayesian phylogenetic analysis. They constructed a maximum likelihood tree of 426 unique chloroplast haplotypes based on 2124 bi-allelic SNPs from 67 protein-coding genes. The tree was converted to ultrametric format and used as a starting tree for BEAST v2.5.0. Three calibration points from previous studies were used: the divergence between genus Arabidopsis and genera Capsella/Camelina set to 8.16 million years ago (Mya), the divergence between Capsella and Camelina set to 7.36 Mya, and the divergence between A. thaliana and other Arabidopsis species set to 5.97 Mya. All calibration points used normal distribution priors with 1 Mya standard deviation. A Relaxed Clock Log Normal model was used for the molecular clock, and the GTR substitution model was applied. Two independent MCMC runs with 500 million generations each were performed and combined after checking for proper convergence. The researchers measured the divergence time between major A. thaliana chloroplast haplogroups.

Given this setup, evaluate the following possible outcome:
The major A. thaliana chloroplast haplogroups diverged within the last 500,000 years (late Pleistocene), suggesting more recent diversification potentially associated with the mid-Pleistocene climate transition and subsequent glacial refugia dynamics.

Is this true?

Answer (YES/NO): NO